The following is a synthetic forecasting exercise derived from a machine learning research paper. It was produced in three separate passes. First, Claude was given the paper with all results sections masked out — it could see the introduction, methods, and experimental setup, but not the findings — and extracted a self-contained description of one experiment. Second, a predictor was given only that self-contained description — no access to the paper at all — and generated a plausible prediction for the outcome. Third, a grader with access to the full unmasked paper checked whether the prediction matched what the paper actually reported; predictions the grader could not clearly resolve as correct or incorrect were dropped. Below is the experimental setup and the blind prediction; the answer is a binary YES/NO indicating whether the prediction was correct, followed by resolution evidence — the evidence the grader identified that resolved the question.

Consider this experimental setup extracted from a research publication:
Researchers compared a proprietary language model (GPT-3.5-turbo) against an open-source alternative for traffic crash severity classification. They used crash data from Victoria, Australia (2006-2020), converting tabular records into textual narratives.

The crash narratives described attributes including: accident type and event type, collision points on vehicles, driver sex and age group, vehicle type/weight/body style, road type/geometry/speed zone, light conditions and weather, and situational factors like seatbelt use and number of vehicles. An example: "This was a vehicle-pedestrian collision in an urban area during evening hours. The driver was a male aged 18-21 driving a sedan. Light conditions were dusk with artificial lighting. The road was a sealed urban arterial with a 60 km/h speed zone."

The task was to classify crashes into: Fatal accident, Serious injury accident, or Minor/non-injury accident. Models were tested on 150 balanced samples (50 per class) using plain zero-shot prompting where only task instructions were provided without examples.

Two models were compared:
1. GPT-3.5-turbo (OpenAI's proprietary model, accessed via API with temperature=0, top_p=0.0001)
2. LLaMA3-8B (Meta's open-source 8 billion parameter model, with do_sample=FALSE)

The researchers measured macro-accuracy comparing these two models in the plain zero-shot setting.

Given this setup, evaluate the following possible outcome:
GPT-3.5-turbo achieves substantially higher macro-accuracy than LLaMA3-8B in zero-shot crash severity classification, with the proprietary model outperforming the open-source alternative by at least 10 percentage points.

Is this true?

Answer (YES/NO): NO